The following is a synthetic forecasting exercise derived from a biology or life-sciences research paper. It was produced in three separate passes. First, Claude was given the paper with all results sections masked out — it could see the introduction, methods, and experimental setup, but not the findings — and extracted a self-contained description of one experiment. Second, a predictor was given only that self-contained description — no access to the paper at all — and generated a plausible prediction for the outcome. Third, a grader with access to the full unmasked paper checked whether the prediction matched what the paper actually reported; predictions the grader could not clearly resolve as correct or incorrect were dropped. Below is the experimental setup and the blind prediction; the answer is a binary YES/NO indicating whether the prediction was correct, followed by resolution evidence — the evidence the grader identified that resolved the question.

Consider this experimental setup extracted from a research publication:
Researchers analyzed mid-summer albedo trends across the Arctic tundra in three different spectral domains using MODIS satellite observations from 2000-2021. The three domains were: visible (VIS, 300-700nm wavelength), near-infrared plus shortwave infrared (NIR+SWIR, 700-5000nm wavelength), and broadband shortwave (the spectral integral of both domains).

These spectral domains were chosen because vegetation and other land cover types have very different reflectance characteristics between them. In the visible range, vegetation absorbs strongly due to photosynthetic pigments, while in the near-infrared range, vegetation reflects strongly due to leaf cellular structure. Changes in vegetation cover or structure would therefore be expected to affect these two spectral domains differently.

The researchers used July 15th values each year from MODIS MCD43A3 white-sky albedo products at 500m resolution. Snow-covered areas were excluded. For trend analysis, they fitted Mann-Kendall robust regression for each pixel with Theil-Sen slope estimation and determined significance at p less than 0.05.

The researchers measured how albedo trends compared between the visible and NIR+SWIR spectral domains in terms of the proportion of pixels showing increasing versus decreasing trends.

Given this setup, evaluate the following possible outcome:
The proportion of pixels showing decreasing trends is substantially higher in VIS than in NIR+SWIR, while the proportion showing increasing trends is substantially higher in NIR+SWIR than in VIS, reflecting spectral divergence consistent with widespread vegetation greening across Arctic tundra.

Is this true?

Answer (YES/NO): YES